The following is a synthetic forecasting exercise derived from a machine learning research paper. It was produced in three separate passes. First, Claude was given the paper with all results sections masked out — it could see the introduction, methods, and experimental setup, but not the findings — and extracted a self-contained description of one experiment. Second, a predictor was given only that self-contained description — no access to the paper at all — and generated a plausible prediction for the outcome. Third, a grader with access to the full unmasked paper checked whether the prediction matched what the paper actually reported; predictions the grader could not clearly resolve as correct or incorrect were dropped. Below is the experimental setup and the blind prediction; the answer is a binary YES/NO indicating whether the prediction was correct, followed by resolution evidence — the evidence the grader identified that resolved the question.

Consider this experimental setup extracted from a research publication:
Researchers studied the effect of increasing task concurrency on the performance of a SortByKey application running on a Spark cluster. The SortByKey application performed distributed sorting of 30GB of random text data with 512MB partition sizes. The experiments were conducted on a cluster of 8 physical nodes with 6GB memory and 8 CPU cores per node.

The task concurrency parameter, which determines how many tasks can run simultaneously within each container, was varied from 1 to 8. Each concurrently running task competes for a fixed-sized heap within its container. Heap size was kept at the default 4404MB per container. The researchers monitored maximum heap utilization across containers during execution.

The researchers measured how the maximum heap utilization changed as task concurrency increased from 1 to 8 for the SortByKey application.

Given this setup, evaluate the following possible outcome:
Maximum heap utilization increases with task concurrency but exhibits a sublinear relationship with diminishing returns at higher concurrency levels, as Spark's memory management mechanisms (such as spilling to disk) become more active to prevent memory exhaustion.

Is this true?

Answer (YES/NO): NO